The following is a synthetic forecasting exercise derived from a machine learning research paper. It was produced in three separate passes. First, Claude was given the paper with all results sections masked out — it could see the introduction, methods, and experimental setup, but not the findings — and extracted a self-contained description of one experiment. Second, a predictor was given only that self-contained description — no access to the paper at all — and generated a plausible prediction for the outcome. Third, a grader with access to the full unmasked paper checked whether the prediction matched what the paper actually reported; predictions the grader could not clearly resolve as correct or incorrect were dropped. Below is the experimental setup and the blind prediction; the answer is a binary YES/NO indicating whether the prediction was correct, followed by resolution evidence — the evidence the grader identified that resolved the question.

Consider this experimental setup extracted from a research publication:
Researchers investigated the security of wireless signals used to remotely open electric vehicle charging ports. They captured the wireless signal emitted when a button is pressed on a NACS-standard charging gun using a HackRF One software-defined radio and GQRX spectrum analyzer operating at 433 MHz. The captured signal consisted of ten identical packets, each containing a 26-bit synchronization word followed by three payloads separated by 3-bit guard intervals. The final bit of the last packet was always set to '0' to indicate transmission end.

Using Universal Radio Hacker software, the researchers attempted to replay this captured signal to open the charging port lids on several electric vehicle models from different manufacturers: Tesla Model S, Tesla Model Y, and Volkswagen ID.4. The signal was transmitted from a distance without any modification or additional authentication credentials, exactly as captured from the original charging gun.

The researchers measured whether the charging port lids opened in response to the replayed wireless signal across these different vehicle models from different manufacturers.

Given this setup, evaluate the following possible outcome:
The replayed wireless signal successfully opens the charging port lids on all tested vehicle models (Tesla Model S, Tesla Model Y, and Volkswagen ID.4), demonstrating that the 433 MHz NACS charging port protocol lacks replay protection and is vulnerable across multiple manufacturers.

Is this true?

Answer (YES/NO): YES